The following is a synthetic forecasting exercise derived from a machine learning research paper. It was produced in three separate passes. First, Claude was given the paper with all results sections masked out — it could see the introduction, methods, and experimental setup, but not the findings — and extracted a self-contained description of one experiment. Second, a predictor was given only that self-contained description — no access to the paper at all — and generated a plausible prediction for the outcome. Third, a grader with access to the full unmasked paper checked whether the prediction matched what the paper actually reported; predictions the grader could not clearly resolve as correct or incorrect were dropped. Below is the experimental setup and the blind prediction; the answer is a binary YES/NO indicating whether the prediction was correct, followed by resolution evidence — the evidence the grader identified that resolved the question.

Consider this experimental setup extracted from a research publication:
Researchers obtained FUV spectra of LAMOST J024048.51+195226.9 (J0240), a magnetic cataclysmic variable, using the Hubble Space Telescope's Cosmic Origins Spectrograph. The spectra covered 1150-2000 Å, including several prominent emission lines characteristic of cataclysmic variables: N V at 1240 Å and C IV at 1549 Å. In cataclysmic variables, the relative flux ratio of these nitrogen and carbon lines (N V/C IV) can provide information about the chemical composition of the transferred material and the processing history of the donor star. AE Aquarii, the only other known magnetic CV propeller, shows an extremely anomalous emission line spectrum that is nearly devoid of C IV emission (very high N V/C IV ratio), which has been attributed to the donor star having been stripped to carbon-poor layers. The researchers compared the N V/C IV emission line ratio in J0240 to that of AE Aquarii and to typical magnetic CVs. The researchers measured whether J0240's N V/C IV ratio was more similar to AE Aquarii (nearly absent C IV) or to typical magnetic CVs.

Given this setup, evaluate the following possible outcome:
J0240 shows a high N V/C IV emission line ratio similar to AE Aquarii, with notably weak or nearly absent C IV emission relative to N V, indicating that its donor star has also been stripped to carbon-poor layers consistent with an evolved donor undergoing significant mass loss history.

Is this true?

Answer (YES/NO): NO